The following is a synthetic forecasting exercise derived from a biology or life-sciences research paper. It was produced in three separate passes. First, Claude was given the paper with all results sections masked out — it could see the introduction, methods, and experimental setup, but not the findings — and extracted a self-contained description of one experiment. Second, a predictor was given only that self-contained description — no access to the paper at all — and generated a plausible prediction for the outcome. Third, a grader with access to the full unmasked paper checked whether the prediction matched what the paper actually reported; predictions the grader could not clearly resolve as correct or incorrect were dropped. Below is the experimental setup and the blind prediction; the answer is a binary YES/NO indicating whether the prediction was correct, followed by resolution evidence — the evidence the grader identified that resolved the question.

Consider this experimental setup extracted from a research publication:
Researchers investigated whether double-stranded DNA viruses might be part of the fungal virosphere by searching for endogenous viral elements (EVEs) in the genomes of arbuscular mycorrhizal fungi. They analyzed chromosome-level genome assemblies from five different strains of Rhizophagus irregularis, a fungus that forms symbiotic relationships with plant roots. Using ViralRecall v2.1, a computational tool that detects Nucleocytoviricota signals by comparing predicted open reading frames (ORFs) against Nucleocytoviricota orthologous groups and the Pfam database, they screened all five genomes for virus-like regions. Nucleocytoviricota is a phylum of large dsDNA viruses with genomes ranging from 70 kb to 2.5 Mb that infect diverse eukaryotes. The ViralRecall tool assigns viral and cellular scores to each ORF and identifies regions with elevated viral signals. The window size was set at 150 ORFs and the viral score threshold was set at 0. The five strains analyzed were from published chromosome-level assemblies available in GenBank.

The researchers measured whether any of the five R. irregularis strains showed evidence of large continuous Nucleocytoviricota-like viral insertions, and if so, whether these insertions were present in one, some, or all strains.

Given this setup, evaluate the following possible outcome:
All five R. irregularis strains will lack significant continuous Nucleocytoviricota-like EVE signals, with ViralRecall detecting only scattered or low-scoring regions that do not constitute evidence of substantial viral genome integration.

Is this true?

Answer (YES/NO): NO